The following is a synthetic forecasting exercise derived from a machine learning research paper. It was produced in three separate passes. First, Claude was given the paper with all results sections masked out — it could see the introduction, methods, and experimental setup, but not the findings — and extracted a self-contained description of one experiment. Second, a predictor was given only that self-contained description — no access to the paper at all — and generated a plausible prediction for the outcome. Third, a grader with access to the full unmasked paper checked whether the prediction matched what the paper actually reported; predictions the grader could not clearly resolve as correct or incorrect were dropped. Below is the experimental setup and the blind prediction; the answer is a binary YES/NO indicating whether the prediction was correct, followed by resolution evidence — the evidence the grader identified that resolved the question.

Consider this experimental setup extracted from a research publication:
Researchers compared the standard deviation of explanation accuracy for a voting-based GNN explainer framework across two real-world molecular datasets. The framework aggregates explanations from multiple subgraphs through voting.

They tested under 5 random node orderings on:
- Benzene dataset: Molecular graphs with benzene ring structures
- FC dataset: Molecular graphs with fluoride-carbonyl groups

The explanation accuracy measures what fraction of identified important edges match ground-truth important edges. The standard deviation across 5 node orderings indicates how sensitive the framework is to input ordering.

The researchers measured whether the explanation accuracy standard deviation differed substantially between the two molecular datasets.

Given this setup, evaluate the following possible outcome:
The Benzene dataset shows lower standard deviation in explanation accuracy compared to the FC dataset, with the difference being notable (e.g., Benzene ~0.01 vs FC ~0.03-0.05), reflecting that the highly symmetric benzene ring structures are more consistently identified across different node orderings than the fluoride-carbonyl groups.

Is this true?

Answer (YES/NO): YES